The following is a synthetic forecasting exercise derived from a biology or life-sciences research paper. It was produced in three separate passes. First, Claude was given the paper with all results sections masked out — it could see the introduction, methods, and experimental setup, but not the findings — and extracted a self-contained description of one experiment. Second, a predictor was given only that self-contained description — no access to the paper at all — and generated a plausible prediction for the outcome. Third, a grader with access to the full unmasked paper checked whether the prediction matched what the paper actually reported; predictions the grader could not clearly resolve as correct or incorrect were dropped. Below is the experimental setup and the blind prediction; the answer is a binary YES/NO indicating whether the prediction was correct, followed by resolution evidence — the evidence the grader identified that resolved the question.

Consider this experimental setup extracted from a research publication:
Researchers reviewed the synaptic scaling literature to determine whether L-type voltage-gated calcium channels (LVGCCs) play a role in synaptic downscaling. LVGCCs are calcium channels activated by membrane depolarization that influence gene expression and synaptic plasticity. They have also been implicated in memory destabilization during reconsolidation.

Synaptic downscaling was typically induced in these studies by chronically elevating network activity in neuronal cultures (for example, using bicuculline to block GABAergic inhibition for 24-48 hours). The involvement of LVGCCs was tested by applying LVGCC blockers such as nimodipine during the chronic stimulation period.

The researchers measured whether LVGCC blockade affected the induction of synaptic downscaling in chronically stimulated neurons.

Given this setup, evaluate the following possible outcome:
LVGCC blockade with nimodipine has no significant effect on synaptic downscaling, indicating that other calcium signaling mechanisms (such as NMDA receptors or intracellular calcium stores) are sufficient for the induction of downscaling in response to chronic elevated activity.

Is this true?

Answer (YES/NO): NO